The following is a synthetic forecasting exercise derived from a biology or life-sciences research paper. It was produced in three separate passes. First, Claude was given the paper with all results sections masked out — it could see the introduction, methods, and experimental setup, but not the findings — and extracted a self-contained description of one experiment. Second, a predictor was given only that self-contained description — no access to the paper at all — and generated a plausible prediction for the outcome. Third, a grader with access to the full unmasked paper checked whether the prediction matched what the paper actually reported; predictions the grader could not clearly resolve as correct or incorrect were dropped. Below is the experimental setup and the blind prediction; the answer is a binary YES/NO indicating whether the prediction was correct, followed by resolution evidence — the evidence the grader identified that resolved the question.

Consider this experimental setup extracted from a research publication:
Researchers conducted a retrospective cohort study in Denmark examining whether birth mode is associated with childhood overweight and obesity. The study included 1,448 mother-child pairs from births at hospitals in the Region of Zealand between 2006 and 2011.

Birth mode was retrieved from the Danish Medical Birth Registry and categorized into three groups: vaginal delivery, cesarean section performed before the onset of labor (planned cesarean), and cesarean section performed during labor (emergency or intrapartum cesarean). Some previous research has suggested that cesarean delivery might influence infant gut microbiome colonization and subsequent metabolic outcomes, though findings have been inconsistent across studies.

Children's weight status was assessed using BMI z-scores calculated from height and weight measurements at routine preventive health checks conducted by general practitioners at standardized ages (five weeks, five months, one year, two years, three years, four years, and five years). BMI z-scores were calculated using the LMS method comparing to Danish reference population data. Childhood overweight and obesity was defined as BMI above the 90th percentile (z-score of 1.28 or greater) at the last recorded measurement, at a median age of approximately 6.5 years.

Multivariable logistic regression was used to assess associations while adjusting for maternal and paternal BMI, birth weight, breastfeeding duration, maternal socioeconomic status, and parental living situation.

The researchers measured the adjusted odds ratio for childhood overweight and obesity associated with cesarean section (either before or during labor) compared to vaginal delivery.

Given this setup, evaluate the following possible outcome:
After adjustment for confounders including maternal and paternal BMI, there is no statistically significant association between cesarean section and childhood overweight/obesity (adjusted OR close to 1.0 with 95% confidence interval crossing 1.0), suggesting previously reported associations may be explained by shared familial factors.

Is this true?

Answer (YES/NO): NO